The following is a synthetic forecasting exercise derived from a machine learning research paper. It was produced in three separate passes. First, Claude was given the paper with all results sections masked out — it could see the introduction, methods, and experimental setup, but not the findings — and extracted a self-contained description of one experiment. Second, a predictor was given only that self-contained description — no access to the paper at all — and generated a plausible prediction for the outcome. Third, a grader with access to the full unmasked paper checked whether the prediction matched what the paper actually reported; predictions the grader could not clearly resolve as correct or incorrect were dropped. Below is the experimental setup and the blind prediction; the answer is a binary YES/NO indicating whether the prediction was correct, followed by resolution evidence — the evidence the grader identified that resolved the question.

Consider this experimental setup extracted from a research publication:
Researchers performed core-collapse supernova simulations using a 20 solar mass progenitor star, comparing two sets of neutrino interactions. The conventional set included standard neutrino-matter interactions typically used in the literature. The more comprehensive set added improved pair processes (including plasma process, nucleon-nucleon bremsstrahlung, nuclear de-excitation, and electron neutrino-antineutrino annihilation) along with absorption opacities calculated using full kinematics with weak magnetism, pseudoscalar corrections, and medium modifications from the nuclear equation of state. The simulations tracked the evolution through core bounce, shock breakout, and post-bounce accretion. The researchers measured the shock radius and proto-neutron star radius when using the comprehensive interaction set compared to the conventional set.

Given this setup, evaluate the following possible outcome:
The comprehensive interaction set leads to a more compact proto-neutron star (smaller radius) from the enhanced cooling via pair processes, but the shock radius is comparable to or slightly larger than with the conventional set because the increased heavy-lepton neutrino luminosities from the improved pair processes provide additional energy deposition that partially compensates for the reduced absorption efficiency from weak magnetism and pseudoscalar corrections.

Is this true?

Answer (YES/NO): NO